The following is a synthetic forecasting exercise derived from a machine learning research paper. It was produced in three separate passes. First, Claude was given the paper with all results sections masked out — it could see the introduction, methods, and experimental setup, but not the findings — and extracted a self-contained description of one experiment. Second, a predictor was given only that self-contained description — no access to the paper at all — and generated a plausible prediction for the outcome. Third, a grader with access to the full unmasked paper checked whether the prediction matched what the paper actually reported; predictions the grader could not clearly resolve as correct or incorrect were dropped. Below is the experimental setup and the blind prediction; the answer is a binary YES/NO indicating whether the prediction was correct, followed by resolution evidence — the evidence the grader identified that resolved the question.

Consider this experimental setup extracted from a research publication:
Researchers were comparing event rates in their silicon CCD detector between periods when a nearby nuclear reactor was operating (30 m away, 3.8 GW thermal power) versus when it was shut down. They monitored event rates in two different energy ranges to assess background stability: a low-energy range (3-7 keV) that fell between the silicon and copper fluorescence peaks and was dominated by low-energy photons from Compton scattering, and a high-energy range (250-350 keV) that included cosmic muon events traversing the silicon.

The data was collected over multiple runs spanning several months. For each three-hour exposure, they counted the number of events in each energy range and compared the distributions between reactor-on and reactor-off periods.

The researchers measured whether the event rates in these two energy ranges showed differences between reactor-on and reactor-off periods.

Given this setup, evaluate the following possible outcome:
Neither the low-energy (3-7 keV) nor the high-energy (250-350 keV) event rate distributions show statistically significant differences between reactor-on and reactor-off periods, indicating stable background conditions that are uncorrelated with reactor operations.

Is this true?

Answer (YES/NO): NO